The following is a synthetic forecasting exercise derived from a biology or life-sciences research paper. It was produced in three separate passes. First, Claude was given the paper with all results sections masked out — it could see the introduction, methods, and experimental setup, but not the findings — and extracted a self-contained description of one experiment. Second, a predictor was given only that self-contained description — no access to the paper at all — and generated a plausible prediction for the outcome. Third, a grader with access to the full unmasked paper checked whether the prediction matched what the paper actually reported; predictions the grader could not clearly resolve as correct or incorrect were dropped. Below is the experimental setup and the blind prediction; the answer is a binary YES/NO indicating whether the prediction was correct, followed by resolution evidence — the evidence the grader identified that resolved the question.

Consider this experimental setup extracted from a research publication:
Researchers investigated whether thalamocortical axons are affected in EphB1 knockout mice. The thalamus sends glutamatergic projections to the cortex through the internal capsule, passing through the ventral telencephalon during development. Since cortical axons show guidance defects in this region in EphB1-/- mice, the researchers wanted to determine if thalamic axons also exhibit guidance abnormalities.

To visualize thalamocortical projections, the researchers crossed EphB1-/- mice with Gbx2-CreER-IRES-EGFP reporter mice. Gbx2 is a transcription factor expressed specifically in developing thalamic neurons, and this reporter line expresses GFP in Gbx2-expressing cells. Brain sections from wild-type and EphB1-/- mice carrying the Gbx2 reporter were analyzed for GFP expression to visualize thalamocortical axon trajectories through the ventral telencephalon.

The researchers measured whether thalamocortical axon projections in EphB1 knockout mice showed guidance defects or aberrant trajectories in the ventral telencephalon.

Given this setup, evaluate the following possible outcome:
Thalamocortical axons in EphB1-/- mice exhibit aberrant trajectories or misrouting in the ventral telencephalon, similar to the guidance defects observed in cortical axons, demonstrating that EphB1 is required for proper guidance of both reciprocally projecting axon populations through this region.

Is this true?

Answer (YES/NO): NO